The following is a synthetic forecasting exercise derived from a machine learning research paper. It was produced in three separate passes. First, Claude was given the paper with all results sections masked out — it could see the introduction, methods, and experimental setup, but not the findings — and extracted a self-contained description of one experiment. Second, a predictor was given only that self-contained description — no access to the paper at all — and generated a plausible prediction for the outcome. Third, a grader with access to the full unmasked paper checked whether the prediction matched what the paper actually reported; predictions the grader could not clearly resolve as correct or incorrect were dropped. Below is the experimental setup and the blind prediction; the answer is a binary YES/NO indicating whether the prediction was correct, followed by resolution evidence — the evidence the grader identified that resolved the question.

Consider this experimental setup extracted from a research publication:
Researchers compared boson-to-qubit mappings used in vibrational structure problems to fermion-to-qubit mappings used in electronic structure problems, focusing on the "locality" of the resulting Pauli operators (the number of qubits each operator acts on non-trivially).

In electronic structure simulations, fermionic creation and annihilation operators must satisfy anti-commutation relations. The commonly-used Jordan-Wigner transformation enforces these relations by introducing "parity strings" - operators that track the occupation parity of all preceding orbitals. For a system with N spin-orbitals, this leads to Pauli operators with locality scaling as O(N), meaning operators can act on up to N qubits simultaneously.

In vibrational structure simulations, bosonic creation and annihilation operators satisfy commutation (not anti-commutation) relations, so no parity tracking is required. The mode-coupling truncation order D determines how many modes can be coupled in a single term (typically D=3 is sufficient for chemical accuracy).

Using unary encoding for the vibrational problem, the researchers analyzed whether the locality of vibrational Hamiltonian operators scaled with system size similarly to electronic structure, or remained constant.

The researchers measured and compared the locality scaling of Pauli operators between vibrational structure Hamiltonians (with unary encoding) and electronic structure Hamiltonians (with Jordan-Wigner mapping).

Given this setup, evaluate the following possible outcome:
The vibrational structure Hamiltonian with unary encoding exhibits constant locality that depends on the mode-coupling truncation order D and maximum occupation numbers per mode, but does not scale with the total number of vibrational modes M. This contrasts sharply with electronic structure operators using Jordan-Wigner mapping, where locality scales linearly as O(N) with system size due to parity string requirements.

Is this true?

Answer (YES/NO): NO